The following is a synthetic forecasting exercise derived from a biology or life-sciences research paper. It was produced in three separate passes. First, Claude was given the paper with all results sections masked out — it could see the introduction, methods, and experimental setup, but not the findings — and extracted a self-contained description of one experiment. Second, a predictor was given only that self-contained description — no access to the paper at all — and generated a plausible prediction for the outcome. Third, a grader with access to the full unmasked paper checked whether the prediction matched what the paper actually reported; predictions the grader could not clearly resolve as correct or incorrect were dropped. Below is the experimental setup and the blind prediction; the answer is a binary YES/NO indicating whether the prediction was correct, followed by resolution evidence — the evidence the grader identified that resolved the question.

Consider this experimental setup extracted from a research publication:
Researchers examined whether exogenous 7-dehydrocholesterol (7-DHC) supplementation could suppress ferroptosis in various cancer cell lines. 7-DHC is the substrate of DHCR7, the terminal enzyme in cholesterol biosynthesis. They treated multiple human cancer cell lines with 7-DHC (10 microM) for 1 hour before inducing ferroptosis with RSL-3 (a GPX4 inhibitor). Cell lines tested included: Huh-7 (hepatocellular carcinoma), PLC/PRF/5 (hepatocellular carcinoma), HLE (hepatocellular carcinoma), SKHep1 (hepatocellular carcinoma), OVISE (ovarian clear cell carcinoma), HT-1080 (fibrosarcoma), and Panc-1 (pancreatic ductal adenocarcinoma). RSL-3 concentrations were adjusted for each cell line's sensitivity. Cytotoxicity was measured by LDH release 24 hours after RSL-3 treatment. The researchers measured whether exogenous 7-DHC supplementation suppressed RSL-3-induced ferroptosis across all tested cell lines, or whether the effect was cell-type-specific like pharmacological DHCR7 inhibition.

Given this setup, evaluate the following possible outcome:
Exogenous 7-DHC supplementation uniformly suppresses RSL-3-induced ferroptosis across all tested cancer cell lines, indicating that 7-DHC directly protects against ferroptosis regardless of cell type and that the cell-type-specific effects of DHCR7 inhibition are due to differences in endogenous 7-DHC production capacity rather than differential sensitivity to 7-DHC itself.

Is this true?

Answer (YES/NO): YES